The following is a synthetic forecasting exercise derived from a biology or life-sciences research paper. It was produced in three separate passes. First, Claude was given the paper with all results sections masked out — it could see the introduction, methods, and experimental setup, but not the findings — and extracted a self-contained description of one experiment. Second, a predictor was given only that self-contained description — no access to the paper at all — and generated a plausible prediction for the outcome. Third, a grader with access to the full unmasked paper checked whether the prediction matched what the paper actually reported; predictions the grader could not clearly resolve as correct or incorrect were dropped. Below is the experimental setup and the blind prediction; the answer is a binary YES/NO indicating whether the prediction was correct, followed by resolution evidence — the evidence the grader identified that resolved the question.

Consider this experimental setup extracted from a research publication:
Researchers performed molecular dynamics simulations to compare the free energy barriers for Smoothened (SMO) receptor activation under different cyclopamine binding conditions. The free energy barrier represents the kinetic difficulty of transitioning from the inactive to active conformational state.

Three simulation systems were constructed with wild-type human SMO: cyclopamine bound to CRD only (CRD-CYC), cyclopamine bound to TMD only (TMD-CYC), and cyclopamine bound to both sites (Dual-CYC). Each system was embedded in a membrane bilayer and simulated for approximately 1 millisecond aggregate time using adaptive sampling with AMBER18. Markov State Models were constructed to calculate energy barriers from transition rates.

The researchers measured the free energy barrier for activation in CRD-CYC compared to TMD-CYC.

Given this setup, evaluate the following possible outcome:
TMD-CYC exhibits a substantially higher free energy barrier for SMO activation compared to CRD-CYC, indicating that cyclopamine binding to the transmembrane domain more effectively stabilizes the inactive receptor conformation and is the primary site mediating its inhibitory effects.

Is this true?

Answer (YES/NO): YES